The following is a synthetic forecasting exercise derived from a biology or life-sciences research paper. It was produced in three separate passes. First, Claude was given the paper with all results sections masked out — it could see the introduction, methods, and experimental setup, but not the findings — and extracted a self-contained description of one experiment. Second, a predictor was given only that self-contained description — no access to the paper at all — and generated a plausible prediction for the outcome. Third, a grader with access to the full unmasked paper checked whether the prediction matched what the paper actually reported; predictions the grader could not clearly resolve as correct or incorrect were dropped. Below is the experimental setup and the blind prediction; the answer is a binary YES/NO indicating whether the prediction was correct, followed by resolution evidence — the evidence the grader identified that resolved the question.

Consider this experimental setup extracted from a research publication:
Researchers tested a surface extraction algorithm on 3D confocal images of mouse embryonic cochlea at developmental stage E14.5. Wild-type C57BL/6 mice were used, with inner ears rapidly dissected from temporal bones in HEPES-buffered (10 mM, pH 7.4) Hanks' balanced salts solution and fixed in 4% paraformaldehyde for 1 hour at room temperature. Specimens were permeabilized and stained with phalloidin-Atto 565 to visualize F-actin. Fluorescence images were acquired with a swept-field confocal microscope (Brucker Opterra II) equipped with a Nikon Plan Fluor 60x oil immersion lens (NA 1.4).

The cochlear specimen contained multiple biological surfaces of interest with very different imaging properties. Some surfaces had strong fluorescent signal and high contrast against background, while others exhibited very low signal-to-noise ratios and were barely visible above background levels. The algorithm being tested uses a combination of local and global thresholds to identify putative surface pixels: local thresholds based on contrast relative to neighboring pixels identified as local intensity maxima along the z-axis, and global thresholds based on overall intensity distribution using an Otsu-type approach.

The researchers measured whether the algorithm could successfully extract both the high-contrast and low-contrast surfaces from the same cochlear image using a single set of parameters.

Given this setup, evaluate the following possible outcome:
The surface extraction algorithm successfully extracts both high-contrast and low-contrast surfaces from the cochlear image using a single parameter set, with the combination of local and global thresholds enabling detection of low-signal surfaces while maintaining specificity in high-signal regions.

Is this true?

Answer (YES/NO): NO